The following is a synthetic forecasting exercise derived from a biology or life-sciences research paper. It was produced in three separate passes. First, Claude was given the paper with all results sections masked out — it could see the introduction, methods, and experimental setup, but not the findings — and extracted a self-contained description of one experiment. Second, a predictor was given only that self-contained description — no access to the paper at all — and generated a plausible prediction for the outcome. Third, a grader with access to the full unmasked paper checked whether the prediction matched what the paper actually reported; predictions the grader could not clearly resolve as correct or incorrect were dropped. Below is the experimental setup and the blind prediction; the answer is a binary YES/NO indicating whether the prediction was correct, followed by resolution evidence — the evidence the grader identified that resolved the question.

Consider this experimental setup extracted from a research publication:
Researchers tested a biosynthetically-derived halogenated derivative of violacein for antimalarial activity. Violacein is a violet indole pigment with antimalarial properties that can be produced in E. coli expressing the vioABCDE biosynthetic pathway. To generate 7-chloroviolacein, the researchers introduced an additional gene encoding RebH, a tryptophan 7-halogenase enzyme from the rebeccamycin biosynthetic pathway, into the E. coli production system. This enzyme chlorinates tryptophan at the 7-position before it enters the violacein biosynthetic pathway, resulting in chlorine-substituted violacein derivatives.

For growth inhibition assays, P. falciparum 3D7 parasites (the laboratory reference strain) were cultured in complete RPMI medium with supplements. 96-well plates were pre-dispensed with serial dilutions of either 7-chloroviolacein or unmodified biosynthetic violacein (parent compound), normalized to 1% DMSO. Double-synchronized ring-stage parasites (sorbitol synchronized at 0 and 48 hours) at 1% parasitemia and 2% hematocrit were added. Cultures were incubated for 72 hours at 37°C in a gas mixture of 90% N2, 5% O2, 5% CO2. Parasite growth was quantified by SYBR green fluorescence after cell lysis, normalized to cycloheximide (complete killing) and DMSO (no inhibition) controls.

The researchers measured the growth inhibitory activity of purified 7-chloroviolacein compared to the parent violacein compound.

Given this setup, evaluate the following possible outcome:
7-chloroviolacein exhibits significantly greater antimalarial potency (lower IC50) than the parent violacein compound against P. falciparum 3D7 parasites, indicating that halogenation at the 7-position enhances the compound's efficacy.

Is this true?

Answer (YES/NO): YES